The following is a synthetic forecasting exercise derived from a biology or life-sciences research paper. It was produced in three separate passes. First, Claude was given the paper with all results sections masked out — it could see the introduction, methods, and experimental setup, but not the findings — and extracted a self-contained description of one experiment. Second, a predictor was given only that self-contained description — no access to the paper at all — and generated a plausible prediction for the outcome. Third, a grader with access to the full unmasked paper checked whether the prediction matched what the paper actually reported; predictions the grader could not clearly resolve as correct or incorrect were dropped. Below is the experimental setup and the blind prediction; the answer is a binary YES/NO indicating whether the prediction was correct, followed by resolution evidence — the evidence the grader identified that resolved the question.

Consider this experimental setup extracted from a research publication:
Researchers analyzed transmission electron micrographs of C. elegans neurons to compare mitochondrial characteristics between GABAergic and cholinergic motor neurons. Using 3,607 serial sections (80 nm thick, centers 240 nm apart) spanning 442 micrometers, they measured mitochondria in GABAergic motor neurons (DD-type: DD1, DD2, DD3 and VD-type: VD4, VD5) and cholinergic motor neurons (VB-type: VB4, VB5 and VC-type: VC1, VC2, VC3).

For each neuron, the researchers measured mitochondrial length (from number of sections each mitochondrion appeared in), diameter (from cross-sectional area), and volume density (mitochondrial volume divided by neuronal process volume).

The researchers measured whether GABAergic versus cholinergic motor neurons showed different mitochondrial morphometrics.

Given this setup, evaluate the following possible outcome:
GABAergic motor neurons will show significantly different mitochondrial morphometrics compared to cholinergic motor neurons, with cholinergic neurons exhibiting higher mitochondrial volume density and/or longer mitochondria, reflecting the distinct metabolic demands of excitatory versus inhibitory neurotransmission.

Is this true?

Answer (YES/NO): NO